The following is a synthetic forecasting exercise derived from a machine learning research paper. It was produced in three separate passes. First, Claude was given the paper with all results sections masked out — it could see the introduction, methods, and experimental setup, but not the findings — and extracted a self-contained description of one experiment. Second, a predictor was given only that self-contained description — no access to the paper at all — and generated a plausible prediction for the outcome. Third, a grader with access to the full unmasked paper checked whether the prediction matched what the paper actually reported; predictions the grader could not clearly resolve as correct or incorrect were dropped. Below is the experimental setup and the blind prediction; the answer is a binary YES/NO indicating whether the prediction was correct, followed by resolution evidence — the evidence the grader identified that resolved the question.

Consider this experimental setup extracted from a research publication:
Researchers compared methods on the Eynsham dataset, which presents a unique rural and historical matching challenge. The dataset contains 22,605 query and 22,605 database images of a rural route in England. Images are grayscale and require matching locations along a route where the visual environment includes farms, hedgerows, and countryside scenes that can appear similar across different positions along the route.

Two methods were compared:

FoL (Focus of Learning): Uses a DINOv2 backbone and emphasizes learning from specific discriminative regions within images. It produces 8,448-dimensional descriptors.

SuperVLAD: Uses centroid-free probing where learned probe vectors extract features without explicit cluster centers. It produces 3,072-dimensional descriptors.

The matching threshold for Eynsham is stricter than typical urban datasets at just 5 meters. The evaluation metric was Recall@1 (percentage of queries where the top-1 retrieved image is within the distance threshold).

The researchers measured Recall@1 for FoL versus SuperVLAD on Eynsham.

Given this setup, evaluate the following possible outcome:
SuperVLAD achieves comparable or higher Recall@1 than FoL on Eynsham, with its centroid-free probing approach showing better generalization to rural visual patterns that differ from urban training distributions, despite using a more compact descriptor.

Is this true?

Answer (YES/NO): YES